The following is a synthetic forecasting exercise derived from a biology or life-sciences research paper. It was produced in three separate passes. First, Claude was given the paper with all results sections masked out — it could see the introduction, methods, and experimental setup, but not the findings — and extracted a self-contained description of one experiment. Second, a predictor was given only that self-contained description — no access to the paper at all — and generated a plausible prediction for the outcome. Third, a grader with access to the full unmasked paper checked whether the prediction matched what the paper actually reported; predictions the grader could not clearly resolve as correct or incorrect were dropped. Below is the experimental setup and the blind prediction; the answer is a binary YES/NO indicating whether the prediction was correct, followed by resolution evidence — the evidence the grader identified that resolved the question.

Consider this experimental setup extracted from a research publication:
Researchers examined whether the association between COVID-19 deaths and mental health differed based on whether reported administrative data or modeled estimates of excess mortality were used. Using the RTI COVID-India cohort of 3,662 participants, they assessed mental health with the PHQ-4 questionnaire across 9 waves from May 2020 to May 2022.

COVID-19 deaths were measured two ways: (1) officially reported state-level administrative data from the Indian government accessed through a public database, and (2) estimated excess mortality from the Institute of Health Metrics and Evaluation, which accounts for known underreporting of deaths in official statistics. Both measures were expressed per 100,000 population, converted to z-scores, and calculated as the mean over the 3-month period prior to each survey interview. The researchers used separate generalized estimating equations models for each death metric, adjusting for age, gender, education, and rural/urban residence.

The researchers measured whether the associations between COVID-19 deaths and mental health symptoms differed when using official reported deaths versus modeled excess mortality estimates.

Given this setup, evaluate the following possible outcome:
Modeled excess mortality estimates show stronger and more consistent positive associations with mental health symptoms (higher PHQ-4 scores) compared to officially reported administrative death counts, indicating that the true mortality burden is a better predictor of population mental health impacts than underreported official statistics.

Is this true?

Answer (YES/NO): NO